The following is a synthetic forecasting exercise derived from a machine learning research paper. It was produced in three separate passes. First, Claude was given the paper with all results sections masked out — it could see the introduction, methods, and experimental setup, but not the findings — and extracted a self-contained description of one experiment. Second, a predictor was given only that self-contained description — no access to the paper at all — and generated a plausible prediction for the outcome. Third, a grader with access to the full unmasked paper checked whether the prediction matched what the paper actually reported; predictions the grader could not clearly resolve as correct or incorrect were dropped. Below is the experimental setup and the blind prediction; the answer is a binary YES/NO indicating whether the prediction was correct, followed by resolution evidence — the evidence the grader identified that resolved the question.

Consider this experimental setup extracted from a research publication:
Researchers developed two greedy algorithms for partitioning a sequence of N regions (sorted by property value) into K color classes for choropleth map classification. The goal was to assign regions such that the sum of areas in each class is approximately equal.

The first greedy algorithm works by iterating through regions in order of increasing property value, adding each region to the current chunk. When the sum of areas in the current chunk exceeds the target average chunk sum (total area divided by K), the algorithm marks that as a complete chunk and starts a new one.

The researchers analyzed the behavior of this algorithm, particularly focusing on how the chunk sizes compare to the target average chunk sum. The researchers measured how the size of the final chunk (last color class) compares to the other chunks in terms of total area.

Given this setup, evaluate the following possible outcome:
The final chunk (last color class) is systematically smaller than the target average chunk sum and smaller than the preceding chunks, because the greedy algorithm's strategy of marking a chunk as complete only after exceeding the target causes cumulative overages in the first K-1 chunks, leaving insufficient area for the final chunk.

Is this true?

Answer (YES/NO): YES